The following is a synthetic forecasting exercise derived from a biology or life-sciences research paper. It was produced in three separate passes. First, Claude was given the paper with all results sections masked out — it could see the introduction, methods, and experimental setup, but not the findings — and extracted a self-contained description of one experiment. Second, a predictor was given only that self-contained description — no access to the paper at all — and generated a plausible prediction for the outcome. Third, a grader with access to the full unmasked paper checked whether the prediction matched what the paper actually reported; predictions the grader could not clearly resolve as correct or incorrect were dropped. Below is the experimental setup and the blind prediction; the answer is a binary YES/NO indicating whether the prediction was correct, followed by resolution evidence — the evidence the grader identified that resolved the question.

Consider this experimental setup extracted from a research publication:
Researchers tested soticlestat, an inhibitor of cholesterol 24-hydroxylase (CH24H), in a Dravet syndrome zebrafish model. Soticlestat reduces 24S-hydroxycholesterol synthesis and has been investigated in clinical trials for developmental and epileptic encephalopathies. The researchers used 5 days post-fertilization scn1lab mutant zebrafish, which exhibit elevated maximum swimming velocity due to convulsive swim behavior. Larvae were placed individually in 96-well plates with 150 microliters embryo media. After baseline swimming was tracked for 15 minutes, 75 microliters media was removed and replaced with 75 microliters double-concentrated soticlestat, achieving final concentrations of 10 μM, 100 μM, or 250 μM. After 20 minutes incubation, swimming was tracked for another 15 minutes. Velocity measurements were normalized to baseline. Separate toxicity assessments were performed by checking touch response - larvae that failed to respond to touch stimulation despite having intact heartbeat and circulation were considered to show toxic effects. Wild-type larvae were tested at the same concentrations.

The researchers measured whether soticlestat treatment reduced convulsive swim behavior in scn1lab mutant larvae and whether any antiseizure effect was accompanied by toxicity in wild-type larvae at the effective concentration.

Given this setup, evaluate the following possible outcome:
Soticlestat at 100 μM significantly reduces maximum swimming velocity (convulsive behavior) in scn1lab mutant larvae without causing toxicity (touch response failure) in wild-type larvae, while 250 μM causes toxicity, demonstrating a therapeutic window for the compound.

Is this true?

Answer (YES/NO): NO